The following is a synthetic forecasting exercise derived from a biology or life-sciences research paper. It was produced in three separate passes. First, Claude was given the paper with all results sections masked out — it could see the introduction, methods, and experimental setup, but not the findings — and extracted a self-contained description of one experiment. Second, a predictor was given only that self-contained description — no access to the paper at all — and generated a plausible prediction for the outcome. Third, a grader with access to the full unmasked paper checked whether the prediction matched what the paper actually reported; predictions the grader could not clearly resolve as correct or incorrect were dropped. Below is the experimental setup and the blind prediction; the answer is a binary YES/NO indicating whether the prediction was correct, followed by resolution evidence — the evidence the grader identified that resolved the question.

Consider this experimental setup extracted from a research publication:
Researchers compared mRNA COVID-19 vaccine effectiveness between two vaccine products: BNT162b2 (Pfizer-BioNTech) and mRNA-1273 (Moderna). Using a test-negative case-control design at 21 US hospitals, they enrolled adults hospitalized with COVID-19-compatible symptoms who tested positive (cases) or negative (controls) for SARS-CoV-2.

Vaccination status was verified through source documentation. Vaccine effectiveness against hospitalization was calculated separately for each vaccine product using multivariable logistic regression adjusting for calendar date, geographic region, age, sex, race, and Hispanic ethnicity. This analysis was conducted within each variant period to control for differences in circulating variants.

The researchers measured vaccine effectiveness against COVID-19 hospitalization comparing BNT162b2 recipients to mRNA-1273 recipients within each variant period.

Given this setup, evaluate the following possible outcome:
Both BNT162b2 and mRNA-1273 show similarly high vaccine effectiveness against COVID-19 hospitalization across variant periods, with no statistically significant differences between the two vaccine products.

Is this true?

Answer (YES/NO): NO